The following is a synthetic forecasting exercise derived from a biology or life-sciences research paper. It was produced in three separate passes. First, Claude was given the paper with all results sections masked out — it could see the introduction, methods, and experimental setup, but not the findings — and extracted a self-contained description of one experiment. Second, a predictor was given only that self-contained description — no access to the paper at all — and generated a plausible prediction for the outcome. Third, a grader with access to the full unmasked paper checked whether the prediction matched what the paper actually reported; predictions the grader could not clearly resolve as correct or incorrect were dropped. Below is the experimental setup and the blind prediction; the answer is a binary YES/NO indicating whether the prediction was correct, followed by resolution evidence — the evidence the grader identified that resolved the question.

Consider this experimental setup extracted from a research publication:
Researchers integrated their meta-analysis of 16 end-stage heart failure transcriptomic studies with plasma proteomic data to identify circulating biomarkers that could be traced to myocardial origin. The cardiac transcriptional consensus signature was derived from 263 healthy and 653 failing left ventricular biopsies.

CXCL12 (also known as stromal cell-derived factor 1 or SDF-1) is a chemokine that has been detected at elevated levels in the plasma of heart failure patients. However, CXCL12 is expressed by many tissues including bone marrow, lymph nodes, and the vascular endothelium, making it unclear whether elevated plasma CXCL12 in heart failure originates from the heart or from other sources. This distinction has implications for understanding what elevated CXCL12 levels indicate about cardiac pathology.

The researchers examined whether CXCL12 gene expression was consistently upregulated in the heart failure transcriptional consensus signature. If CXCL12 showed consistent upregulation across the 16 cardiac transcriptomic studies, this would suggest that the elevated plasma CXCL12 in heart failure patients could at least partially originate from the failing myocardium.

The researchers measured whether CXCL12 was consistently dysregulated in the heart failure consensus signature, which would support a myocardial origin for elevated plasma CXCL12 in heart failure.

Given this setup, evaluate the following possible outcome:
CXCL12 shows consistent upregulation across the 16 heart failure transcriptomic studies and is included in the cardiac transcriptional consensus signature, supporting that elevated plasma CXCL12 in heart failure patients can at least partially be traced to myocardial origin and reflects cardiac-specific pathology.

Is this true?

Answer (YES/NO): YES